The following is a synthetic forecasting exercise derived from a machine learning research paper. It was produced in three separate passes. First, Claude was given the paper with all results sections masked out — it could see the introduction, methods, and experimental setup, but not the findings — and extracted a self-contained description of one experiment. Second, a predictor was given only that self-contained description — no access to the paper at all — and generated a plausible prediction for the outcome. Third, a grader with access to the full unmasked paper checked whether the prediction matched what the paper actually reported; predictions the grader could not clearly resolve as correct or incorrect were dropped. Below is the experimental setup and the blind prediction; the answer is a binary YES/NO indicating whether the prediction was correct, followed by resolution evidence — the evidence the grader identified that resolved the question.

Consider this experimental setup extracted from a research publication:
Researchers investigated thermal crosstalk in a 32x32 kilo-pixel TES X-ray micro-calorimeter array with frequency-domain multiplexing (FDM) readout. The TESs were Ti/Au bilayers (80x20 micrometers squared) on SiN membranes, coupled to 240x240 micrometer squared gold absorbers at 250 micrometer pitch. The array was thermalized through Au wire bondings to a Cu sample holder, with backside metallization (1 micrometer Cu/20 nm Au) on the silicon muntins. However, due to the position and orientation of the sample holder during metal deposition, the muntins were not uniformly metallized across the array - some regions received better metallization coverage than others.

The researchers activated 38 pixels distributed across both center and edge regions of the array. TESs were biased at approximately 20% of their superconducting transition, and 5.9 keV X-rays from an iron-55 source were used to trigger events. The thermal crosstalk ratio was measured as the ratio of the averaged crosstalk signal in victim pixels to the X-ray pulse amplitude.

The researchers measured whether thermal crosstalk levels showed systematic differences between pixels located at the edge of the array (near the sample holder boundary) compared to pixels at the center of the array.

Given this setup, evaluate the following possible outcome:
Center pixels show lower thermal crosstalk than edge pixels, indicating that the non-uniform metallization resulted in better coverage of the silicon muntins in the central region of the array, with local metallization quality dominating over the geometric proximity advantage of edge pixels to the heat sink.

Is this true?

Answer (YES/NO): NO